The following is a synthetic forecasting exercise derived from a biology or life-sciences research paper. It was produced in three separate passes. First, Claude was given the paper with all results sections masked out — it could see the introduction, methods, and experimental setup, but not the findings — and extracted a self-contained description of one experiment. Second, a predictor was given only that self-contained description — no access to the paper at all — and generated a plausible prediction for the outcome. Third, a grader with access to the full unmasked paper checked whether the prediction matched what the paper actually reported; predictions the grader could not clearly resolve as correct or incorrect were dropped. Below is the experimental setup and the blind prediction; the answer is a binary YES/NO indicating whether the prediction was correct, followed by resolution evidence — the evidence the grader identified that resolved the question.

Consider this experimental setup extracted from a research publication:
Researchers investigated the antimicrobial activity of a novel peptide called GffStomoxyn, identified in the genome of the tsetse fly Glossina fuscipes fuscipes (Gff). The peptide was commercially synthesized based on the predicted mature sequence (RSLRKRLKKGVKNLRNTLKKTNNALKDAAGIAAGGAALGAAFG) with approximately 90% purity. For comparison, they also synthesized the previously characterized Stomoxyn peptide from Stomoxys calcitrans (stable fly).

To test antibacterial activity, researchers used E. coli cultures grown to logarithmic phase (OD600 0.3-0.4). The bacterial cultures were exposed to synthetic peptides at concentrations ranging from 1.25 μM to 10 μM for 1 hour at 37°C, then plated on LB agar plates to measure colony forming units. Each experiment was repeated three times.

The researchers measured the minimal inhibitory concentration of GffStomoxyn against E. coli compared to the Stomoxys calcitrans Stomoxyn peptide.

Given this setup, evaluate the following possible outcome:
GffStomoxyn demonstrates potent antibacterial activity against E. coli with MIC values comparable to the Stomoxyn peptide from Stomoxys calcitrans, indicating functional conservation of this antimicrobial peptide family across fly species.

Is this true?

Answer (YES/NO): YES